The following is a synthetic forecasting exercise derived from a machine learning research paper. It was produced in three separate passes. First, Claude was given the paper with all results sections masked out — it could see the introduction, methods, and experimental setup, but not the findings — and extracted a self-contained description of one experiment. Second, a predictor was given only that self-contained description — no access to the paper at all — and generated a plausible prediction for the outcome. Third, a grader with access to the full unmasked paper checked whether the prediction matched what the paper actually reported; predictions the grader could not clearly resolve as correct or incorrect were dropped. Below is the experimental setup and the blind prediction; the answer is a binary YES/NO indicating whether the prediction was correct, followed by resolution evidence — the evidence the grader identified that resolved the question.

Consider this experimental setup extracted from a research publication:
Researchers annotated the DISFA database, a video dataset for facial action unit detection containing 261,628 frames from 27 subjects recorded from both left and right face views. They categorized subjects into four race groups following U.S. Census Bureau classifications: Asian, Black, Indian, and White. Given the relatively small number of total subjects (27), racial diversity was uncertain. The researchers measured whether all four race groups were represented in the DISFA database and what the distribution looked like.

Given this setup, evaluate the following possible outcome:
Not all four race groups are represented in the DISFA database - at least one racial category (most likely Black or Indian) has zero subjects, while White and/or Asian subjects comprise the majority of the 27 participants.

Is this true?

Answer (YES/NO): NO